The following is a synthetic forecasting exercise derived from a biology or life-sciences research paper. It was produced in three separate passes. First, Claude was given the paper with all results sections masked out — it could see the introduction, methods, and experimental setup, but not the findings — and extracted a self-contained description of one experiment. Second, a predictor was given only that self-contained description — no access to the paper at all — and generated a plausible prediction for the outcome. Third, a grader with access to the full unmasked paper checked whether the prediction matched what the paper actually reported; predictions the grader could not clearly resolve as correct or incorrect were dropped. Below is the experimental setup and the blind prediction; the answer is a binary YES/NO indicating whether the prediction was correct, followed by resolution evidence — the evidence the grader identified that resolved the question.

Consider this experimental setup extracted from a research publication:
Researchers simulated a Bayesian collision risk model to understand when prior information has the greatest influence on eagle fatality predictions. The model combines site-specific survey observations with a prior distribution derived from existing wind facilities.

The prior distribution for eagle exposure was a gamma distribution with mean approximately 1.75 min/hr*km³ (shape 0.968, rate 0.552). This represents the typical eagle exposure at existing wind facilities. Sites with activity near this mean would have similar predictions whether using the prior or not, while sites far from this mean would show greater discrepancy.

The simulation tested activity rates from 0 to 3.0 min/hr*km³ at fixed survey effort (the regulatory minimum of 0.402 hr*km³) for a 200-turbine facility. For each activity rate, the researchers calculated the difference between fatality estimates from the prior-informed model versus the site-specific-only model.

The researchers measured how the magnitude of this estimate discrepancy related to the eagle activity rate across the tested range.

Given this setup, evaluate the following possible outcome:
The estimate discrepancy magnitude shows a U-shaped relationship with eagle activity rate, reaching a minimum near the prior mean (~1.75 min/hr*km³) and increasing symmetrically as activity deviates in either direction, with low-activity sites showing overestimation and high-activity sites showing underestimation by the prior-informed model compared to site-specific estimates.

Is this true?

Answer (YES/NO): YES